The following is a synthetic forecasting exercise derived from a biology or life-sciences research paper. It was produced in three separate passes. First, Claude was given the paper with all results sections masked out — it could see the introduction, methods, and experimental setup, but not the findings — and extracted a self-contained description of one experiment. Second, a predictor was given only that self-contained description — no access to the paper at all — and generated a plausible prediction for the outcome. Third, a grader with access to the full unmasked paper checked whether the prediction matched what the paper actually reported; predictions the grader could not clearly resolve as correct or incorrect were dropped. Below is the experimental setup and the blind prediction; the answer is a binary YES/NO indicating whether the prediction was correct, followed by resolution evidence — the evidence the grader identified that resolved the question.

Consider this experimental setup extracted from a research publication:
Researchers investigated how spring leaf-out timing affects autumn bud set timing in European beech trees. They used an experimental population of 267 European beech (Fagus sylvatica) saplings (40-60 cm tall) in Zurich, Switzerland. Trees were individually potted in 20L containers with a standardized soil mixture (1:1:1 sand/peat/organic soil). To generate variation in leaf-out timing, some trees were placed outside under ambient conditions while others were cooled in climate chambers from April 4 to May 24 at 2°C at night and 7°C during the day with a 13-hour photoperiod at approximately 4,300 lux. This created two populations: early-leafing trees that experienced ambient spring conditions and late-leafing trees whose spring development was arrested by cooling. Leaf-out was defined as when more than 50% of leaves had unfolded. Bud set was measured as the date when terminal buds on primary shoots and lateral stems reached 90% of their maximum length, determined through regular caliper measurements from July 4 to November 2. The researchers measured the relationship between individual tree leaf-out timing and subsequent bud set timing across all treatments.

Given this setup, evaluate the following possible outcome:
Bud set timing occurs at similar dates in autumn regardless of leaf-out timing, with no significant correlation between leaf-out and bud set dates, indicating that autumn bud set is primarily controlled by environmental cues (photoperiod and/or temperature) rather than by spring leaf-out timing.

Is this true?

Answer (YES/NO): NO